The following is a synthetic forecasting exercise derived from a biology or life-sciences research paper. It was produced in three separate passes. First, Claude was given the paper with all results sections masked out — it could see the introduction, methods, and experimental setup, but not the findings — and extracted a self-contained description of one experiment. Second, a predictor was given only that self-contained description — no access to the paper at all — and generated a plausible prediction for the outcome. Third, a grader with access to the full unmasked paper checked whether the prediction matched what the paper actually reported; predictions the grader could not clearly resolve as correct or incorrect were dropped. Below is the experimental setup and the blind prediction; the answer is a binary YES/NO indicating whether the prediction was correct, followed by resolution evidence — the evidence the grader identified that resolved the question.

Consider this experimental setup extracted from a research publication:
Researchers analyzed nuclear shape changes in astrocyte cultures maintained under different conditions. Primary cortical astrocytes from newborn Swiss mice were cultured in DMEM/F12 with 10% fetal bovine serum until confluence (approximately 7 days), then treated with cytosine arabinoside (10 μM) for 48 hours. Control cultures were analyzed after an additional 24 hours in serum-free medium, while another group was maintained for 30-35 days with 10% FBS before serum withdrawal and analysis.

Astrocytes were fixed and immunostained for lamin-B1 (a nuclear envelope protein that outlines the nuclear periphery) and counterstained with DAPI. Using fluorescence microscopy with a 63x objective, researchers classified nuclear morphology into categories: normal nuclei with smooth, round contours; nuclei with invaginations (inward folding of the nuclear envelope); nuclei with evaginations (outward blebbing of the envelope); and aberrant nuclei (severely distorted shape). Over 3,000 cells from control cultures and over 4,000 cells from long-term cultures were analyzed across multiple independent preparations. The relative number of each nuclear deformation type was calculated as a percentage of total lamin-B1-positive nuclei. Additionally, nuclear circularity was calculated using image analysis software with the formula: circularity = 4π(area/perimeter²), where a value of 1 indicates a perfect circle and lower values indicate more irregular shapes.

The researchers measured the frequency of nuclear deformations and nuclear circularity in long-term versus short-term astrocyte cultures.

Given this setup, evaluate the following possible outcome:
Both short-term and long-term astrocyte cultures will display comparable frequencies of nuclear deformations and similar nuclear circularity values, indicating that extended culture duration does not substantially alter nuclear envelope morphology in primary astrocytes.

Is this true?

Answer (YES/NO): NO